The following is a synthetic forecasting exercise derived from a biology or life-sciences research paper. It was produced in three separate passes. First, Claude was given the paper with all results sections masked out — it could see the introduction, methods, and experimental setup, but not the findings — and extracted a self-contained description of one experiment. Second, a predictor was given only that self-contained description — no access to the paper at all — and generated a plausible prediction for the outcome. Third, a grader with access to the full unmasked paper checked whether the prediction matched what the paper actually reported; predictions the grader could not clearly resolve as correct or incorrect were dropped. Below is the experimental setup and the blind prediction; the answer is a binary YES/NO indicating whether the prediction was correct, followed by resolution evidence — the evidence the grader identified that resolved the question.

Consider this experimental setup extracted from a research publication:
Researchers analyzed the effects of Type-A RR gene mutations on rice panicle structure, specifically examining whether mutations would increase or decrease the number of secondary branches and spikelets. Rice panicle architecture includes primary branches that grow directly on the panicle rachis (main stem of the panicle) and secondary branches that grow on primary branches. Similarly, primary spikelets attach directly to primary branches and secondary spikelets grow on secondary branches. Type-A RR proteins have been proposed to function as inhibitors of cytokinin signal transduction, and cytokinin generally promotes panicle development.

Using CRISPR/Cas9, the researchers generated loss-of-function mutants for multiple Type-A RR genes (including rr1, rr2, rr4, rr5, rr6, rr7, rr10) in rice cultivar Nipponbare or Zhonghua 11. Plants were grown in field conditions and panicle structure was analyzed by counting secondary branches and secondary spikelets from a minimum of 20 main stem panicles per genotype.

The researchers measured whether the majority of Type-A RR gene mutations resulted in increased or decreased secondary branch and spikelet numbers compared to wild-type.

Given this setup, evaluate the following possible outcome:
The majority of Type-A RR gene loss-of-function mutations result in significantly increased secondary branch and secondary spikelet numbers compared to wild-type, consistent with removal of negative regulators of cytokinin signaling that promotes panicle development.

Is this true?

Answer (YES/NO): NO